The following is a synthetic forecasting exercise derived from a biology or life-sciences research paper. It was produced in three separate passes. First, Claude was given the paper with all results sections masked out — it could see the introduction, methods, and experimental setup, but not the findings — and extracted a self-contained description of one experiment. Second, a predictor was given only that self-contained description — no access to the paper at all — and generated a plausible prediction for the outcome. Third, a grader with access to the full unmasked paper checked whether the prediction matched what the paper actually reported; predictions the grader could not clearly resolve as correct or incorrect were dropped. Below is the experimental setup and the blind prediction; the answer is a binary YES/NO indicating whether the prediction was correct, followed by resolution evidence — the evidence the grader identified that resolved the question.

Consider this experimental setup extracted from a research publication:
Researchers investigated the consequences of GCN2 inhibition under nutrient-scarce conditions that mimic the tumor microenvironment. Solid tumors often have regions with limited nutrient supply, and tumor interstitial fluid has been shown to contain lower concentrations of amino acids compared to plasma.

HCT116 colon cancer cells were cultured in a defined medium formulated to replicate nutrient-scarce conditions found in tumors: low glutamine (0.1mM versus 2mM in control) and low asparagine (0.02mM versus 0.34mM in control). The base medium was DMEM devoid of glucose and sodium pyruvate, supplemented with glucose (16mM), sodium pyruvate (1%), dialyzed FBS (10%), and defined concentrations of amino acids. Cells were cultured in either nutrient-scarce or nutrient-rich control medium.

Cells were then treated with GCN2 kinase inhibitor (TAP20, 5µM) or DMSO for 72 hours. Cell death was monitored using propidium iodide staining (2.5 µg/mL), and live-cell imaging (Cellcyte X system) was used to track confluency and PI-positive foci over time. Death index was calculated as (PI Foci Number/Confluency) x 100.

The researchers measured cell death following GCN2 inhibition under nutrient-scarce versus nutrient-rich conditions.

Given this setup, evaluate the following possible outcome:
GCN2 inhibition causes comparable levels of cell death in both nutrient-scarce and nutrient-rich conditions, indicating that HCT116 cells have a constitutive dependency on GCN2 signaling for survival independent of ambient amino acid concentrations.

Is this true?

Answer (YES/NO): NO